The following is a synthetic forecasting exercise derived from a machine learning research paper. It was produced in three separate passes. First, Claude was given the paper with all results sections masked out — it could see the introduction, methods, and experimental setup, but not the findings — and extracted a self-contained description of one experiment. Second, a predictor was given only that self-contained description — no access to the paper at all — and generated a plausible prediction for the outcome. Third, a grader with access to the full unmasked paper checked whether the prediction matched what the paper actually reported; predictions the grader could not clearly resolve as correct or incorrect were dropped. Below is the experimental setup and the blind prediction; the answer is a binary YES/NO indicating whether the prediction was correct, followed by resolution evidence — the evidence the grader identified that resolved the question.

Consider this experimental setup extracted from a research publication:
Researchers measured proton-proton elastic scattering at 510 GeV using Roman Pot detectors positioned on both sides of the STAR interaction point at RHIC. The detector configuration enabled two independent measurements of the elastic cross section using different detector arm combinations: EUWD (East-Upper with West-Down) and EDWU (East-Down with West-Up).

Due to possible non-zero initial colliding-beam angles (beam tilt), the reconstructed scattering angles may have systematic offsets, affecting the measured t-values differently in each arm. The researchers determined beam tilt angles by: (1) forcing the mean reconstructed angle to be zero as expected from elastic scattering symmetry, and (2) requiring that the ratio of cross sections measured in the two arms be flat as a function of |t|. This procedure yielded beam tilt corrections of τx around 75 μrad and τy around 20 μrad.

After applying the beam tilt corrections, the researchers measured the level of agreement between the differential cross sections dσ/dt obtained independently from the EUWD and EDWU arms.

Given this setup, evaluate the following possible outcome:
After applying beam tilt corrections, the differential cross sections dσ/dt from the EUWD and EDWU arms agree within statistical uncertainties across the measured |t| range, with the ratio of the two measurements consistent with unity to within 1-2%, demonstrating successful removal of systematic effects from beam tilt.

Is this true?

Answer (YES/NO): YES